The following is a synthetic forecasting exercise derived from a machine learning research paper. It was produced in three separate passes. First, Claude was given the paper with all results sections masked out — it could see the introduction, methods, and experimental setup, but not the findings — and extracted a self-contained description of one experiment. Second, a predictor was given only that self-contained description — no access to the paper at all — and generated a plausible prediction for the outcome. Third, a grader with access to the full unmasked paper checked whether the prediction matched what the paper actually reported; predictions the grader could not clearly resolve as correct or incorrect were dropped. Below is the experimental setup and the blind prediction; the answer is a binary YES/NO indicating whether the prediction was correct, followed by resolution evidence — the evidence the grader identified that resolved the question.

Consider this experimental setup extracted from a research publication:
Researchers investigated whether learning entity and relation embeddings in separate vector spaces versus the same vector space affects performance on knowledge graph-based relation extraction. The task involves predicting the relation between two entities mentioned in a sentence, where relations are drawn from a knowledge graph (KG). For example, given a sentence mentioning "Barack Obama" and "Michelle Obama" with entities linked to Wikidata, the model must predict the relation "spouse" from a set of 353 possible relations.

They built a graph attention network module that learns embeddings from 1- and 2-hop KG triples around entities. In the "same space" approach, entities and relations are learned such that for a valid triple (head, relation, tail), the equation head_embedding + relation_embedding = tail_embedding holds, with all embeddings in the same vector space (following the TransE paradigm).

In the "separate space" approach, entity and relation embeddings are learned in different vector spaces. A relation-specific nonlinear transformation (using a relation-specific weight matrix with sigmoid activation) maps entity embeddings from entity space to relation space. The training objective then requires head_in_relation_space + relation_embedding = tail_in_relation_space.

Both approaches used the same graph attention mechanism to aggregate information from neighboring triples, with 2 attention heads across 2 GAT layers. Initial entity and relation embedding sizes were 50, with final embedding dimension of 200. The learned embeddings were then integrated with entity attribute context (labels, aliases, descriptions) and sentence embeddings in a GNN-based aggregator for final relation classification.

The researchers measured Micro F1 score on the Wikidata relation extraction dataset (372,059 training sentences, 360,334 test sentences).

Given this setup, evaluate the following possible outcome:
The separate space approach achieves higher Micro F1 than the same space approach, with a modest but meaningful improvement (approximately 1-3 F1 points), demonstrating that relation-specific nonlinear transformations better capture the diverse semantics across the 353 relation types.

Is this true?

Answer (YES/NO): NO